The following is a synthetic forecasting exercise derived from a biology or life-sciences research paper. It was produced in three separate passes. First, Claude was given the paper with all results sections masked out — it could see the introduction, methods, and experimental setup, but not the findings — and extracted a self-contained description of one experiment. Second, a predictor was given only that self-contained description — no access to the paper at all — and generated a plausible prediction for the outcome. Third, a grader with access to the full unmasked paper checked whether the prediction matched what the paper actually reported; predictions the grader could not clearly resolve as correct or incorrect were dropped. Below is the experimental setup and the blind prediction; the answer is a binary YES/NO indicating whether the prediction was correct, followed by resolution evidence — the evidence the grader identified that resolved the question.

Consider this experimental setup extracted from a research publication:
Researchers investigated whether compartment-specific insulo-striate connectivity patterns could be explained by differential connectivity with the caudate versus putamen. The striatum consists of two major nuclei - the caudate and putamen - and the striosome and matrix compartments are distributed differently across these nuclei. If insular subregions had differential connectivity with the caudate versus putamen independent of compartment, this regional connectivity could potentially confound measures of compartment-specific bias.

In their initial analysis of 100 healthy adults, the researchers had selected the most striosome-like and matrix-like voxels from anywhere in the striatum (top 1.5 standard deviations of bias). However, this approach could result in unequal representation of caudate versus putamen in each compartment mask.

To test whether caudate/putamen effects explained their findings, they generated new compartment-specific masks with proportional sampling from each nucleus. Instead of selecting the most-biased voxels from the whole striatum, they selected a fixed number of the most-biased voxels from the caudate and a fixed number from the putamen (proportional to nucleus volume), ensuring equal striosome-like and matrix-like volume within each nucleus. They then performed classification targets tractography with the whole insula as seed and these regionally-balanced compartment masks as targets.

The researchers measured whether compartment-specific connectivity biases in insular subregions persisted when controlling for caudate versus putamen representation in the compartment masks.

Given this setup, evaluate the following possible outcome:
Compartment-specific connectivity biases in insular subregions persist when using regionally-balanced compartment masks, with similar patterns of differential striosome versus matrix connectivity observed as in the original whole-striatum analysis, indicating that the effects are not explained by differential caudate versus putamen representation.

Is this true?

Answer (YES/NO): YES